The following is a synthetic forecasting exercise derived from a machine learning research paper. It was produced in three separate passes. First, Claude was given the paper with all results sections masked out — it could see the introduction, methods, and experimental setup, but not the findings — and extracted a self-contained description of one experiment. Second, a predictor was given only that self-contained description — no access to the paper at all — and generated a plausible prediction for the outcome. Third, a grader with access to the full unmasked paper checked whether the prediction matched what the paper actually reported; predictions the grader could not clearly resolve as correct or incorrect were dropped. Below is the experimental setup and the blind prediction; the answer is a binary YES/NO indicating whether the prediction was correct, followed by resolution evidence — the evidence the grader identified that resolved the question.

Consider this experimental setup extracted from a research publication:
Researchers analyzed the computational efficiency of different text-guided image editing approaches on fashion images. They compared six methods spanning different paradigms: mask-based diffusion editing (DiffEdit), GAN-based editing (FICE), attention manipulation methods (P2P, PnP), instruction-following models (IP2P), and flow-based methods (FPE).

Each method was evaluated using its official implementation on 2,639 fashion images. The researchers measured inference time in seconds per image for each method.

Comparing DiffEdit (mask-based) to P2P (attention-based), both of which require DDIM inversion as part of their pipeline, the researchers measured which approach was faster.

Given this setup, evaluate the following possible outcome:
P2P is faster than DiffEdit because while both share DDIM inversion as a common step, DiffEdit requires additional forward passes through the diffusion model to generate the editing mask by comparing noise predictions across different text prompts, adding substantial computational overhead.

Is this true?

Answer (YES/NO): NO